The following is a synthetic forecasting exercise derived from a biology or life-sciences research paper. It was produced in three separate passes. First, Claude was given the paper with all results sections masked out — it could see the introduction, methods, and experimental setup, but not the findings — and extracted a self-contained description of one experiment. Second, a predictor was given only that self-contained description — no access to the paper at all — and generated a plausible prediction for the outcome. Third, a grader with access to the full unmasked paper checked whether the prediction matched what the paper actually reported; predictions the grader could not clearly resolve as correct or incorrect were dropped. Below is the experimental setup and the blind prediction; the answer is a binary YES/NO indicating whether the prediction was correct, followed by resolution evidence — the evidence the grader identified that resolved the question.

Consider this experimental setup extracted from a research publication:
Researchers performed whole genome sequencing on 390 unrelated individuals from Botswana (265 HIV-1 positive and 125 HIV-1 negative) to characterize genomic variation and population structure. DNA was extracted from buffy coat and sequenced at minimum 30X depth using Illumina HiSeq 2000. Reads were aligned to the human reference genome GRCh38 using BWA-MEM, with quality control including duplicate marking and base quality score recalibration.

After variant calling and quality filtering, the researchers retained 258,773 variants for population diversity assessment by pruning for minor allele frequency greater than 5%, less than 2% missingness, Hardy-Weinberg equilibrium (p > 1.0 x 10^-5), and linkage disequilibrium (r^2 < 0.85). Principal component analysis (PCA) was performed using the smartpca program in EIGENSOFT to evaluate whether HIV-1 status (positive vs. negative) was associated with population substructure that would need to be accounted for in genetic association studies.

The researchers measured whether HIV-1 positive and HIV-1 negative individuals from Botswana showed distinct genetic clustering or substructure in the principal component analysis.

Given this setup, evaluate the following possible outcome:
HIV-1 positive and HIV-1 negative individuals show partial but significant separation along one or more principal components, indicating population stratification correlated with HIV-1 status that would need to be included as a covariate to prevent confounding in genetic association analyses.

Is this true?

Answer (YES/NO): NO